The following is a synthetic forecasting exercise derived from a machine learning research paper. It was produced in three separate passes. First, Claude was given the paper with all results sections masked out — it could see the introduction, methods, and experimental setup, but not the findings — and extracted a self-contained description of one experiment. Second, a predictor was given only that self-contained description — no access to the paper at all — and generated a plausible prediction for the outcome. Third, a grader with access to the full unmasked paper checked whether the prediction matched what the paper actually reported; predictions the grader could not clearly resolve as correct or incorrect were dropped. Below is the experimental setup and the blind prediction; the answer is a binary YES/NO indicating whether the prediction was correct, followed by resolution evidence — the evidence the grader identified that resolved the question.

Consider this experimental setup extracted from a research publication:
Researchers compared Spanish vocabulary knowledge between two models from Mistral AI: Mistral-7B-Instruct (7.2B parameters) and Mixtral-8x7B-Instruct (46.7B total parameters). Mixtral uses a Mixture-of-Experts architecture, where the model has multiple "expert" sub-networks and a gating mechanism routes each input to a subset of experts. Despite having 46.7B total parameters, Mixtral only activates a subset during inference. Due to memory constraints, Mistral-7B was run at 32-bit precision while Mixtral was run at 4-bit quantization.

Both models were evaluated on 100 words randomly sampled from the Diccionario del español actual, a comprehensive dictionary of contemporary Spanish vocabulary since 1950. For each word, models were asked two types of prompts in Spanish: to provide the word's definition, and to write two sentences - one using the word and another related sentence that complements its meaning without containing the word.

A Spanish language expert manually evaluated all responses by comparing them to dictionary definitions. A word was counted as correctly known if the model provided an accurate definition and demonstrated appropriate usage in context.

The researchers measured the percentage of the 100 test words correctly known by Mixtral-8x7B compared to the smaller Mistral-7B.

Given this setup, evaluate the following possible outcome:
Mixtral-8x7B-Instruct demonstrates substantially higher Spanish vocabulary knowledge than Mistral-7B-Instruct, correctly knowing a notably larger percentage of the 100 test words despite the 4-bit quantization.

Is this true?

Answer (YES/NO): YES